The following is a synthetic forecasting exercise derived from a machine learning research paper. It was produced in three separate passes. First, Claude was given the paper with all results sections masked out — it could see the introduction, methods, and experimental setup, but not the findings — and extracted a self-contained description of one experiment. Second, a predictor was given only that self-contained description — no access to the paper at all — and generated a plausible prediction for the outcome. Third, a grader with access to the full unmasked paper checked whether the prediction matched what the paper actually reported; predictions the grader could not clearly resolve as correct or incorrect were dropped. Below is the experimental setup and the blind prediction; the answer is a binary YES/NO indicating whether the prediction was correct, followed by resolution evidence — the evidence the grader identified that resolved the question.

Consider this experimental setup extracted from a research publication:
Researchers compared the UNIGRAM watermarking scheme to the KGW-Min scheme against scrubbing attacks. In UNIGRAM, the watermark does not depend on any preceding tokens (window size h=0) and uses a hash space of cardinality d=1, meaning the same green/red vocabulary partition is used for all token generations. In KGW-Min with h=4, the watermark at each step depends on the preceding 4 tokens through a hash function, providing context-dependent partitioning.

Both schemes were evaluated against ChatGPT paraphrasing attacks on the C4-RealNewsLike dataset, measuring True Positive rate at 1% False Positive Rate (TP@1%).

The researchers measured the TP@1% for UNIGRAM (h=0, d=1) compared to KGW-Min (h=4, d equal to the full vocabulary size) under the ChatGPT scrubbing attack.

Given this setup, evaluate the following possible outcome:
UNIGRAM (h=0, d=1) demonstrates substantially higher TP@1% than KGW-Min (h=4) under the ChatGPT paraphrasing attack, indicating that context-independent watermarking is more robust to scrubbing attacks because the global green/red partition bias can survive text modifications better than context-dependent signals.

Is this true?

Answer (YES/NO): YES